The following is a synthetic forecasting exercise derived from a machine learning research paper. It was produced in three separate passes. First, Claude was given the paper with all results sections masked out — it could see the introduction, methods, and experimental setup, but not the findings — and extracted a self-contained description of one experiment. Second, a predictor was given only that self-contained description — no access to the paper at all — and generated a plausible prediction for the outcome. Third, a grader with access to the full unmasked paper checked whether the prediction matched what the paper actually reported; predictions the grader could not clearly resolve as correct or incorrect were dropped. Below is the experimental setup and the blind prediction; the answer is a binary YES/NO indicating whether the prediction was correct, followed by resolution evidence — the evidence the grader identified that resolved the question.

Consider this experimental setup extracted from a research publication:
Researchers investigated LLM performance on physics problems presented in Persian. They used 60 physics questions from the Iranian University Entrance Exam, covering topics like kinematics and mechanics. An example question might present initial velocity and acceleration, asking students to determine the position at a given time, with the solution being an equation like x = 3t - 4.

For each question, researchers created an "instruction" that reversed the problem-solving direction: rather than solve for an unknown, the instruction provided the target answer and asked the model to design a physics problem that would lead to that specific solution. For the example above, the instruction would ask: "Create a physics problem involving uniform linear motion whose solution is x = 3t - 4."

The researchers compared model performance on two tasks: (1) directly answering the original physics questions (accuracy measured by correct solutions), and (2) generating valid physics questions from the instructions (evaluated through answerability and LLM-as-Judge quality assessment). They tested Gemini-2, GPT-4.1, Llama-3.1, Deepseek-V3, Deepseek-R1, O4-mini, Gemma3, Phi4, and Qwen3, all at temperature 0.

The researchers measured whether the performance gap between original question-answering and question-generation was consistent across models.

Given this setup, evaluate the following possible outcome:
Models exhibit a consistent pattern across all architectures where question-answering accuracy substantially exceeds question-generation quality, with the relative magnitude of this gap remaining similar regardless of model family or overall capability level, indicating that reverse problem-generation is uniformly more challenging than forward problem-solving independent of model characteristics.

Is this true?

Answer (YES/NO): NO